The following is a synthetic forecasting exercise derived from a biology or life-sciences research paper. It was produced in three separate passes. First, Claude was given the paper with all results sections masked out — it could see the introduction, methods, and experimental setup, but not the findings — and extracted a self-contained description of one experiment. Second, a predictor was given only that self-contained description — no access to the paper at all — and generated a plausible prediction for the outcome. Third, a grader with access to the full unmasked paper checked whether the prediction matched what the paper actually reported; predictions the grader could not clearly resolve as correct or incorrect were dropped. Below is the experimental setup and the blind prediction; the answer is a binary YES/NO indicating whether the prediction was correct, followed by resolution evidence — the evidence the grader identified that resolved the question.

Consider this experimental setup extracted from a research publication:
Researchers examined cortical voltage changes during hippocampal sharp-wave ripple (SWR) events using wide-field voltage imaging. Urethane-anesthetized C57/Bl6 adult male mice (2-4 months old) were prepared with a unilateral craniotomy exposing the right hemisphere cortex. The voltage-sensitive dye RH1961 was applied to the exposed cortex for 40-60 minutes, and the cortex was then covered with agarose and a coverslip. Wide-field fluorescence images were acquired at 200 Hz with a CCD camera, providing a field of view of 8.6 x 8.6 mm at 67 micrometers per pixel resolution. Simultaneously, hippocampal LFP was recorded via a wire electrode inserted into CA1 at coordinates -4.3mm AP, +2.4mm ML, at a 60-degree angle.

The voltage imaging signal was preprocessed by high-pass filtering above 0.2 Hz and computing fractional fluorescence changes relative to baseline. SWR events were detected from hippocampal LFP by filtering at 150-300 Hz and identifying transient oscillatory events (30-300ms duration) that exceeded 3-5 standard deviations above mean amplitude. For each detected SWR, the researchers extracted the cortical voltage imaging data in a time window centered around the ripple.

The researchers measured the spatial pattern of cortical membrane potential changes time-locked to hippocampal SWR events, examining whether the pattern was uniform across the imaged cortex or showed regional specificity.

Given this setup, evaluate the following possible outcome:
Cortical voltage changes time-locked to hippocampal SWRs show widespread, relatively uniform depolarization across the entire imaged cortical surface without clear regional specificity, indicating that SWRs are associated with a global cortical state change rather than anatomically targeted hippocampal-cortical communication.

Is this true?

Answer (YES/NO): NO